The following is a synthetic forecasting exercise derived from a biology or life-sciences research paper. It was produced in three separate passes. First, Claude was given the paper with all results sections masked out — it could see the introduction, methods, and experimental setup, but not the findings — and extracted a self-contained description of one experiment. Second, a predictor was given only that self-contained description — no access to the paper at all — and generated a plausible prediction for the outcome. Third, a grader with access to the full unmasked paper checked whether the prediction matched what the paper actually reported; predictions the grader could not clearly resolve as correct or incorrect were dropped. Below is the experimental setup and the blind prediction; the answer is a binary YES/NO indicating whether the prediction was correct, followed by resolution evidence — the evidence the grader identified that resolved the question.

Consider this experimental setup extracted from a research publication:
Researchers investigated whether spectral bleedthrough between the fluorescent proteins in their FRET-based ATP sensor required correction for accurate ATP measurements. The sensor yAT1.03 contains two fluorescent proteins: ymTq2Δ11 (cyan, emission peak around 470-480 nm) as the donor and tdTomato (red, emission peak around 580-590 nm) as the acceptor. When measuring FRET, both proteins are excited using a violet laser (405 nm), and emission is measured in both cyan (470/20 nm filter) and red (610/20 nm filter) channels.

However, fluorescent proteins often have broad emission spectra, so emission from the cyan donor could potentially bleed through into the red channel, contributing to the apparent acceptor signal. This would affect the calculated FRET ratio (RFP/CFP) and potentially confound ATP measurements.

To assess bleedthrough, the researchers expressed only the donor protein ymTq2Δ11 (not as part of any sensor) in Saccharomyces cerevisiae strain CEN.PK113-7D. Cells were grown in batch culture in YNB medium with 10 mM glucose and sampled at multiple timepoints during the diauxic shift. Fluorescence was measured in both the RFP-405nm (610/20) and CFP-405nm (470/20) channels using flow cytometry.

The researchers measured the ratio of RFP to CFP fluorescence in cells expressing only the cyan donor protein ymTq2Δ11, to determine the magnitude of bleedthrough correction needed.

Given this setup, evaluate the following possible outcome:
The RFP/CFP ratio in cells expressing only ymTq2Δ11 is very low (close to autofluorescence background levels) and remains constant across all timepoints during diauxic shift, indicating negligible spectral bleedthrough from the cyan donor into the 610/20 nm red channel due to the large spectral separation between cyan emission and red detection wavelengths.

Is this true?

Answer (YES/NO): NO